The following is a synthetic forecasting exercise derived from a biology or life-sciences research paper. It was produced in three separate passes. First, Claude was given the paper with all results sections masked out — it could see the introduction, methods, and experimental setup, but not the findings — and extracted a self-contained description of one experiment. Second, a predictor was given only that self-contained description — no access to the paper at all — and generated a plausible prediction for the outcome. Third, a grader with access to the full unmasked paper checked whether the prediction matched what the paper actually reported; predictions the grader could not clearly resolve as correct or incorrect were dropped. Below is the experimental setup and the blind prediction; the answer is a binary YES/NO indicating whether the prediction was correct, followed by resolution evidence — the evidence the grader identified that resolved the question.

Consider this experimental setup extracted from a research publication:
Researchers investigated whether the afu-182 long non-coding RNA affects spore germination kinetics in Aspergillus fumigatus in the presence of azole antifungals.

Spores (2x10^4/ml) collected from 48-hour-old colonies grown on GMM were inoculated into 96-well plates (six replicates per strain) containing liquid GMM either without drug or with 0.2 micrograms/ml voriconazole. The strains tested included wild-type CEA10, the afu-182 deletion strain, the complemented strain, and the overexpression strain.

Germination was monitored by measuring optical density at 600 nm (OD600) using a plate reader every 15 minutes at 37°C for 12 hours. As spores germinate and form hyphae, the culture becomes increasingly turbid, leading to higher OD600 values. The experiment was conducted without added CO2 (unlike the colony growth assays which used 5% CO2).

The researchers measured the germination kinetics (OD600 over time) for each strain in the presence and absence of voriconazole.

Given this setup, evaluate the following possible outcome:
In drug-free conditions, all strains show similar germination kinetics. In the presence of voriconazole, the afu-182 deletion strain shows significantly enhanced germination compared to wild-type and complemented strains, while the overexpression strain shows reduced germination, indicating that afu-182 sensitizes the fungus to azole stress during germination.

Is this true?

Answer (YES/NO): NO